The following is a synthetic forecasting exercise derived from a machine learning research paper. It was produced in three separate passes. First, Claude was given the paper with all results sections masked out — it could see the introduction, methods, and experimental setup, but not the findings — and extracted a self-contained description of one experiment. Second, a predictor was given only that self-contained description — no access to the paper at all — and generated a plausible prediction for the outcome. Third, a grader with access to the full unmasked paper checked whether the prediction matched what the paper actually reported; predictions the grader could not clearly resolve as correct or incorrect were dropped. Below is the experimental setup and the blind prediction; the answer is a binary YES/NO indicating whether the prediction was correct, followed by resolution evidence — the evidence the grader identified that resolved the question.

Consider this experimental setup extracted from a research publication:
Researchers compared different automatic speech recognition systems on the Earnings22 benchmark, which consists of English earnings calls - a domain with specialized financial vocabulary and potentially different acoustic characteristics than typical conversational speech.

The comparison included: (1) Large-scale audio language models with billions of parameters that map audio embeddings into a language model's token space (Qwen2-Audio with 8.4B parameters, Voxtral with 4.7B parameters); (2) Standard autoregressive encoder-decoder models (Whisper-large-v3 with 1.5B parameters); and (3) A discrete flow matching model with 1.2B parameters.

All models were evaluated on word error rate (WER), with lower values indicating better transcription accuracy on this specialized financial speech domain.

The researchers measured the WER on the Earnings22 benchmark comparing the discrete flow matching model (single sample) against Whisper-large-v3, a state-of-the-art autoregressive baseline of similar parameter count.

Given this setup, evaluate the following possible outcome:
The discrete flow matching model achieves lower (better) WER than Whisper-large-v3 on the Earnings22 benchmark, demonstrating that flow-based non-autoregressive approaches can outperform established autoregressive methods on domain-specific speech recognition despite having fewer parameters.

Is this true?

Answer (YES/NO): NO